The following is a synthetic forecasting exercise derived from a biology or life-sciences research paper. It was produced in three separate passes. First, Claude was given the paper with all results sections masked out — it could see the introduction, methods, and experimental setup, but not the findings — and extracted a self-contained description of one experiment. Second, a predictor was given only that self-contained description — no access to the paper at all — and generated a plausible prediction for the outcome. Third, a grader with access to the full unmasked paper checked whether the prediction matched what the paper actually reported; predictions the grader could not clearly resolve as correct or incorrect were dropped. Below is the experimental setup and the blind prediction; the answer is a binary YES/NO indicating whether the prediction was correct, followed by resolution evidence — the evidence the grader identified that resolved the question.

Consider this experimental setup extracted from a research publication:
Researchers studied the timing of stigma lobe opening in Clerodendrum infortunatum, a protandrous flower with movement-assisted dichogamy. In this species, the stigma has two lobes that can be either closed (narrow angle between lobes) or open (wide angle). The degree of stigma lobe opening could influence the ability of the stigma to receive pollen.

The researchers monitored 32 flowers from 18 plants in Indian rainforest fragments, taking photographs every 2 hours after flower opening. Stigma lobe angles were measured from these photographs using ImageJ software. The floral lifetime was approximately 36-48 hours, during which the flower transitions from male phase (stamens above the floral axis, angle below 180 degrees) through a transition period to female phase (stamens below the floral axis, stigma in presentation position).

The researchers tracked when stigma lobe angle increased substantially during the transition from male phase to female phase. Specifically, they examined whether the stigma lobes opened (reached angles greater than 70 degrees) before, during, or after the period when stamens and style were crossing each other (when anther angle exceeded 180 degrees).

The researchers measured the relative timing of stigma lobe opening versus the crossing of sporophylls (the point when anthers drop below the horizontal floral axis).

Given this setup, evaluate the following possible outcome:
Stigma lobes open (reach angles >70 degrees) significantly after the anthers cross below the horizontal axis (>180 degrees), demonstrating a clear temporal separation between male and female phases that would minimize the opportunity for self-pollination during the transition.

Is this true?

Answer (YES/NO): YES